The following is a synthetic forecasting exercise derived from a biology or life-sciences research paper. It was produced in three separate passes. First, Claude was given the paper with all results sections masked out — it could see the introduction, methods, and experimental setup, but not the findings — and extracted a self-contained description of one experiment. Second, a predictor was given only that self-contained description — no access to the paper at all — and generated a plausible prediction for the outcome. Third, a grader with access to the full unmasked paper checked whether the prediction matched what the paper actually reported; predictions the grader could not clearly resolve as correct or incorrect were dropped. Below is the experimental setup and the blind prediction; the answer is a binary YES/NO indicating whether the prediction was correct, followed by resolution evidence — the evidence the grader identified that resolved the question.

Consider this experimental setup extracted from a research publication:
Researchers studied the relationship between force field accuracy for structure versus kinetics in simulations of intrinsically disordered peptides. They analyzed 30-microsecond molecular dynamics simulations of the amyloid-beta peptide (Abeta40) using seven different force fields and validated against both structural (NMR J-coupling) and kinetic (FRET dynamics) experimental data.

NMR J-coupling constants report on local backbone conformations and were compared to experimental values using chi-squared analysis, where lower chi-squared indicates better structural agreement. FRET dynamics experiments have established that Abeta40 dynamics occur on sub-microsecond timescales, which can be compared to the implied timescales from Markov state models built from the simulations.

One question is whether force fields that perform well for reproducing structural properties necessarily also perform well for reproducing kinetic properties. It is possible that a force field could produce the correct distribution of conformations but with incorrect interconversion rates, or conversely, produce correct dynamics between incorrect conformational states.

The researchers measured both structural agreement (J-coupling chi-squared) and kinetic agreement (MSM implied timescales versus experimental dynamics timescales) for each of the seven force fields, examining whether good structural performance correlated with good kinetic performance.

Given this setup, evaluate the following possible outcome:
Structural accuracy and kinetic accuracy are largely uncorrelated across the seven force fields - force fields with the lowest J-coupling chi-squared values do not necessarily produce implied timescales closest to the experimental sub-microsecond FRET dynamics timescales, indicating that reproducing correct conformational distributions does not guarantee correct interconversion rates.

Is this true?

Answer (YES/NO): NO